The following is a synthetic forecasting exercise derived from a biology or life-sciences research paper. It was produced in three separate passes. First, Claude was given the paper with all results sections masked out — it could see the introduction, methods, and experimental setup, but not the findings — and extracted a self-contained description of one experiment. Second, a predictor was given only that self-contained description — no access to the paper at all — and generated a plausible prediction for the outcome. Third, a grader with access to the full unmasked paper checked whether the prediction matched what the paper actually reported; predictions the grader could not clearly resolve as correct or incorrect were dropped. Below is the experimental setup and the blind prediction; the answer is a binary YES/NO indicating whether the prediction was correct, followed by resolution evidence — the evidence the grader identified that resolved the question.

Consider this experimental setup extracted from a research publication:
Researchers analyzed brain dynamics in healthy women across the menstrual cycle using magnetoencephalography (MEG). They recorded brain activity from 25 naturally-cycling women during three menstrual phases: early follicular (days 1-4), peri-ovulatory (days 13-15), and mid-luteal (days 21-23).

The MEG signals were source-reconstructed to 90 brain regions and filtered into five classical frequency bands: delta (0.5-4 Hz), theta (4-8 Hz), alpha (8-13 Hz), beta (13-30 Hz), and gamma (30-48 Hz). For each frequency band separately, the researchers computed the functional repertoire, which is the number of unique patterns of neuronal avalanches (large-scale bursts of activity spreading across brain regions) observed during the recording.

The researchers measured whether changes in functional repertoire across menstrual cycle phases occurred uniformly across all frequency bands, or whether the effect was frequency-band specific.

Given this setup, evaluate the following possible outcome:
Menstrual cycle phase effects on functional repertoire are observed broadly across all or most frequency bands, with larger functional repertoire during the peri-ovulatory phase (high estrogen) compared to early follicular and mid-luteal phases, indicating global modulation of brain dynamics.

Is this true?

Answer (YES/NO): NO